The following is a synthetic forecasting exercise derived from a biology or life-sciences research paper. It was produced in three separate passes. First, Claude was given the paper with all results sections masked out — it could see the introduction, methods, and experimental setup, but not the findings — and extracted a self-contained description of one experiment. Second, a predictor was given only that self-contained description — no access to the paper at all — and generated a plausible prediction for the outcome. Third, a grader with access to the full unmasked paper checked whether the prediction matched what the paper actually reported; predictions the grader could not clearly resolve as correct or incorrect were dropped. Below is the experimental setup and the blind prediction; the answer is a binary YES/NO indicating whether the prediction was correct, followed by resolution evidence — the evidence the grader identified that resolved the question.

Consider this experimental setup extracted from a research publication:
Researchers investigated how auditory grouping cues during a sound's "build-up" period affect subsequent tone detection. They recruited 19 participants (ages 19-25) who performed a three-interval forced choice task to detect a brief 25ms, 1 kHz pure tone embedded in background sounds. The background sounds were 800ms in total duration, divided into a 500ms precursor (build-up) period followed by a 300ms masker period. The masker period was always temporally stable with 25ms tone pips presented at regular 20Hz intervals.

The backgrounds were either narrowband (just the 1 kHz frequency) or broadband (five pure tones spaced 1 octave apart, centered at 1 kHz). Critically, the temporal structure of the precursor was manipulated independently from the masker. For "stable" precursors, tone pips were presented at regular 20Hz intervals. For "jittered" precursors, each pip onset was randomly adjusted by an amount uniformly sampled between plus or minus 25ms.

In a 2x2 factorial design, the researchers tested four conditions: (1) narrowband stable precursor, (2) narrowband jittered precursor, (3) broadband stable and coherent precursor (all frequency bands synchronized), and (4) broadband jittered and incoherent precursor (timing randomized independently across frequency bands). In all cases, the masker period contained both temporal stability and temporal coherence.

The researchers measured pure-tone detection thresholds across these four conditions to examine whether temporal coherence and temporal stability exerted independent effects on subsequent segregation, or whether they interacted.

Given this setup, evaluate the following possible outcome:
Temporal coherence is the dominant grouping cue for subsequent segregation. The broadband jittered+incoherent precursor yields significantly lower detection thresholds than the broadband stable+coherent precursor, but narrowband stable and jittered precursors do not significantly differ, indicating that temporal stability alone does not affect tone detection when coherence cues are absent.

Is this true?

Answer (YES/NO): NO